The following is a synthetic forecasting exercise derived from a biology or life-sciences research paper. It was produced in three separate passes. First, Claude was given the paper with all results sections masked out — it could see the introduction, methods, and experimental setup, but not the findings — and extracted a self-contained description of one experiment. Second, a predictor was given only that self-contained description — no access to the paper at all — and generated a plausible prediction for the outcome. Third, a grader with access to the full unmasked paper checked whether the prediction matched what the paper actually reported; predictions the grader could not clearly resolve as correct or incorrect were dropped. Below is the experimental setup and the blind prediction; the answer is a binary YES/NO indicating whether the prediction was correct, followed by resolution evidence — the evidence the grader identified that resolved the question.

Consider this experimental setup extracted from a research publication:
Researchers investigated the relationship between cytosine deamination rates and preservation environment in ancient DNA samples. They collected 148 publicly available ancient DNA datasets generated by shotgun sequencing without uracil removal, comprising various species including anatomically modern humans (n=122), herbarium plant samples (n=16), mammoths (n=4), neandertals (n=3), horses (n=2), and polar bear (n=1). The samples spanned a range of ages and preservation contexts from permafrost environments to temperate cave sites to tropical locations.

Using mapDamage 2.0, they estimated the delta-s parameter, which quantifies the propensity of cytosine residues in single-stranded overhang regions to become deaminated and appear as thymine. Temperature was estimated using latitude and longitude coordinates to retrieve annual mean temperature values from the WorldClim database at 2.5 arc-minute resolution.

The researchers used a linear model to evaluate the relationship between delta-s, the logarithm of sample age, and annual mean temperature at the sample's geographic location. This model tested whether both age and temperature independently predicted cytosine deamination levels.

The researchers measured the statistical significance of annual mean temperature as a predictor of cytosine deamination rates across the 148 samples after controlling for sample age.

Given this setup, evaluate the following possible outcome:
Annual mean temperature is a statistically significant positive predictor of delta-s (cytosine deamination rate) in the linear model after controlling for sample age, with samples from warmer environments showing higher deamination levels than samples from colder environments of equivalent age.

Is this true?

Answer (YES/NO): YES